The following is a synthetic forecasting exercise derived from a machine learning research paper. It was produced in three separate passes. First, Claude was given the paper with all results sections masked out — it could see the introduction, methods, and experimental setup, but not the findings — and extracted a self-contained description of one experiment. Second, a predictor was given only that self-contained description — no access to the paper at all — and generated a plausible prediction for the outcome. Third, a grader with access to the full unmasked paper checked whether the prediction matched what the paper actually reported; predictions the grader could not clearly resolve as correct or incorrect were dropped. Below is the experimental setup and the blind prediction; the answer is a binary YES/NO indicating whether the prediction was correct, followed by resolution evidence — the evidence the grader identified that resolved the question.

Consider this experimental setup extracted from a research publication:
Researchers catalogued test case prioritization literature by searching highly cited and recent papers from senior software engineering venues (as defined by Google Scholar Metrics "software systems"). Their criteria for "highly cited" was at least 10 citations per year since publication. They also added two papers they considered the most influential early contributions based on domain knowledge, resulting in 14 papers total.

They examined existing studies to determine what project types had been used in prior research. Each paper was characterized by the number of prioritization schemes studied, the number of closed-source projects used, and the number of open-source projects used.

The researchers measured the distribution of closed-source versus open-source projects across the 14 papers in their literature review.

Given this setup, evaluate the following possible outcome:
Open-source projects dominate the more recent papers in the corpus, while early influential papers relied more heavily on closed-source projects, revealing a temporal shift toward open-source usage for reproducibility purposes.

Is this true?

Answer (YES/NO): NO